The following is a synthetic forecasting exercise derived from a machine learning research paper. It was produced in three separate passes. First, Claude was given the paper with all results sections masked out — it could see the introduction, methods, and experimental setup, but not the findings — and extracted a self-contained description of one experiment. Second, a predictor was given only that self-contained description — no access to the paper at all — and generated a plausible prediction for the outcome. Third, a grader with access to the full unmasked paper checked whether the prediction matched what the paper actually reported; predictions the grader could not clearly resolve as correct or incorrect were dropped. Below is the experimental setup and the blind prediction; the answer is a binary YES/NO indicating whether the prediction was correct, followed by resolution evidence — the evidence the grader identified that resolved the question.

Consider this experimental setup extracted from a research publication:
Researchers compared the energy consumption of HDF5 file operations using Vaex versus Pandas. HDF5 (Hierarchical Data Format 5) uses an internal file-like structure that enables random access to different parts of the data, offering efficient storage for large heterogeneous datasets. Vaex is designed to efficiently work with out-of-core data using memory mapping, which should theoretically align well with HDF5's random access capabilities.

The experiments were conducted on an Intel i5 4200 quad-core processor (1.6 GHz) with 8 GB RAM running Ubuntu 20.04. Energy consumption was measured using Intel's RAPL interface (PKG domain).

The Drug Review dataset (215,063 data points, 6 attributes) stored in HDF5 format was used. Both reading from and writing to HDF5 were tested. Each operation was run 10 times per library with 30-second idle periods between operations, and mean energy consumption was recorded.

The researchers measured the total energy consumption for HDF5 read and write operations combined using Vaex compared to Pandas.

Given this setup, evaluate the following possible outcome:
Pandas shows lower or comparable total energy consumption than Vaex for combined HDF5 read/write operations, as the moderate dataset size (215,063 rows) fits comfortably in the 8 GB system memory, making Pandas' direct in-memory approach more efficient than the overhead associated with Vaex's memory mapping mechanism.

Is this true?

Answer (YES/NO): NO